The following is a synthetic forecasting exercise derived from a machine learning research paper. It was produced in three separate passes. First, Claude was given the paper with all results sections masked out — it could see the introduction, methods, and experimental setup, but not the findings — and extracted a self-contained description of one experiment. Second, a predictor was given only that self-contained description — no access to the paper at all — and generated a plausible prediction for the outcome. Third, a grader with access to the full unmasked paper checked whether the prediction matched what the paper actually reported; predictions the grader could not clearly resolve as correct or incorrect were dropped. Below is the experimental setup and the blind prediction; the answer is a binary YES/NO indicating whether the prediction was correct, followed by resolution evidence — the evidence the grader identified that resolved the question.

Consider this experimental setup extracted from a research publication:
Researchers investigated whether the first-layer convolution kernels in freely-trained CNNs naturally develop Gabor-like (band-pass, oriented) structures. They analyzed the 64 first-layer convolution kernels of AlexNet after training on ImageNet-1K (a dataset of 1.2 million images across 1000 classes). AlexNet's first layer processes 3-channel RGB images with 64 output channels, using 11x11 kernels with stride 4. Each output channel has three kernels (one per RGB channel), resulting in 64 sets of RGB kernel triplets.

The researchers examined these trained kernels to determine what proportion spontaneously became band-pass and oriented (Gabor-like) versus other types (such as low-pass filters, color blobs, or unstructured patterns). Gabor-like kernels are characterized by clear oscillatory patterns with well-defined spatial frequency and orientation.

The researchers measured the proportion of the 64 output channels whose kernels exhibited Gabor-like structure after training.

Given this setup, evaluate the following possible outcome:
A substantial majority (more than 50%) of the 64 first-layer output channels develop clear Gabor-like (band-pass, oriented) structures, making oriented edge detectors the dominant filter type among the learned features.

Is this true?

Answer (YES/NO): NO